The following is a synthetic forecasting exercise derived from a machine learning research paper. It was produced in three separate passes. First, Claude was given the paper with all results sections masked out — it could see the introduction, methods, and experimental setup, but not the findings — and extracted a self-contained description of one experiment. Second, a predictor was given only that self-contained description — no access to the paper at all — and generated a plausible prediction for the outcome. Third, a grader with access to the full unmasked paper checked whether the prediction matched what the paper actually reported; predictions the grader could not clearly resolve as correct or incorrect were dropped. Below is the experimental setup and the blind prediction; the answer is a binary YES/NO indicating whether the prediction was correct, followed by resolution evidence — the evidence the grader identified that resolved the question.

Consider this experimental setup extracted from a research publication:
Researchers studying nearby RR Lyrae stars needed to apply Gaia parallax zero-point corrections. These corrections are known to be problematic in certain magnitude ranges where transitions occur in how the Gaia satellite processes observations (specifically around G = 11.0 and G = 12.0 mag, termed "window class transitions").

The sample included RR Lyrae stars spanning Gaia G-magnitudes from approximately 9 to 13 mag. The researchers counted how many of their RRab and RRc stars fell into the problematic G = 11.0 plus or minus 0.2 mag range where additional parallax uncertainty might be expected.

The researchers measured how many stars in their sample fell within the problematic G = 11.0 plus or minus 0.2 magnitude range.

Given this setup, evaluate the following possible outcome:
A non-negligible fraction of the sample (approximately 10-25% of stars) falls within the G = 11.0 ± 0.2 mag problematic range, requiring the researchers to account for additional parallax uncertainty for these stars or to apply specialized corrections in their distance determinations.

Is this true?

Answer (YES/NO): YES